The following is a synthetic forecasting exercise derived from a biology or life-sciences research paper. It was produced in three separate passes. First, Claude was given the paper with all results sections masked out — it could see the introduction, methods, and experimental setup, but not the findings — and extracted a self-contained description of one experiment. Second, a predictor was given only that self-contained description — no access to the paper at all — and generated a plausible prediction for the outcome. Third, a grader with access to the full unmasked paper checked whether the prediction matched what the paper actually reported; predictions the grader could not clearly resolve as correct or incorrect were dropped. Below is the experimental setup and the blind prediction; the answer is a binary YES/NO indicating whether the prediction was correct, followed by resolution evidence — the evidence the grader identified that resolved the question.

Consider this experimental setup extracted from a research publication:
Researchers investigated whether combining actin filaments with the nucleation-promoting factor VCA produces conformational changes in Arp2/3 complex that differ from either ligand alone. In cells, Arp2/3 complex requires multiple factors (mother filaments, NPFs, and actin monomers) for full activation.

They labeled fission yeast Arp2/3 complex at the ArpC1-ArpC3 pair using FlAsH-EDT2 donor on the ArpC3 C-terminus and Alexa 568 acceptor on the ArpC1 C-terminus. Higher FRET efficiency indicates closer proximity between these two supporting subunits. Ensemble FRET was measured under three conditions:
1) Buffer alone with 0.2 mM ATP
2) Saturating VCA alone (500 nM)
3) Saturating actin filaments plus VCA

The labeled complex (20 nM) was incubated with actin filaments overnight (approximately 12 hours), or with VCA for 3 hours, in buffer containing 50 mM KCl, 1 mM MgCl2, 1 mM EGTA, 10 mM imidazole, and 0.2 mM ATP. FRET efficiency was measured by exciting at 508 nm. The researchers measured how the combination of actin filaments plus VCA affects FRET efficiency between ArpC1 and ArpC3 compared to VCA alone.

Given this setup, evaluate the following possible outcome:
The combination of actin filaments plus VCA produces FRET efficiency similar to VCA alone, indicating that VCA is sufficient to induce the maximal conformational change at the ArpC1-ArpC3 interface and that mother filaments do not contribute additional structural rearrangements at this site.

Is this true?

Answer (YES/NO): NO